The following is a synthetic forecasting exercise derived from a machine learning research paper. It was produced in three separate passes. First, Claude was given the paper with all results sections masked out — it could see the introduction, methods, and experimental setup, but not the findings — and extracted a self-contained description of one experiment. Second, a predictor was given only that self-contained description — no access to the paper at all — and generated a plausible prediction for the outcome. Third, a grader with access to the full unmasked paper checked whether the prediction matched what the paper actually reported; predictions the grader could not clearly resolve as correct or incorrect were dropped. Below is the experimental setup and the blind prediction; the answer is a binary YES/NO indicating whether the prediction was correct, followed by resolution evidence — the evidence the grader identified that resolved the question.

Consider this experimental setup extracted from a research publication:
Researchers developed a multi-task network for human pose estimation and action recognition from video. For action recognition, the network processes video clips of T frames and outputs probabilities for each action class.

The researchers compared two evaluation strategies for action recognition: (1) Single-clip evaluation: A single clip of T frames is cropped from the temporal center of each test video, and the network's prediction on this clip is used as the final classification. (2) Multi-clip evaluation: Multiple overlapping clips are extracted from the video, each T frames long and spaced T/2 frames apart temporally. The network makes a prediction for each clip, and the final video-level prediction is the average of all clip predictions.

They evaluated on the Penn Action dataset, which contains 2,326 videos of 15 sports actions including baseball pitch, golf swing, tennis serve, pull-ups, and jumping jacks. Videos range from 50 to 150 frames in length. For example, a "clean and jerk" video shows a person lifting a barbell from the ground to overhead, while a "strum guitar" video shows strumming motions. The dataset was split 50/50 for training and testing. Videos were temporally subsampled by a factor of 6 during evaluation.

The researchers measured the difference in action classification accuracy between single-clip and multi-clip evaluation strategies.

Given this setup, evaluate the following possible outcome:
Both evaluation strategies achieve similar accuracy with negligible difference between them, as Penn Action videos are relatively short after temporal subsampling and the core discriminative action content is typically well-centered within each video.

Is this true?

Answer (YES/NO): NO